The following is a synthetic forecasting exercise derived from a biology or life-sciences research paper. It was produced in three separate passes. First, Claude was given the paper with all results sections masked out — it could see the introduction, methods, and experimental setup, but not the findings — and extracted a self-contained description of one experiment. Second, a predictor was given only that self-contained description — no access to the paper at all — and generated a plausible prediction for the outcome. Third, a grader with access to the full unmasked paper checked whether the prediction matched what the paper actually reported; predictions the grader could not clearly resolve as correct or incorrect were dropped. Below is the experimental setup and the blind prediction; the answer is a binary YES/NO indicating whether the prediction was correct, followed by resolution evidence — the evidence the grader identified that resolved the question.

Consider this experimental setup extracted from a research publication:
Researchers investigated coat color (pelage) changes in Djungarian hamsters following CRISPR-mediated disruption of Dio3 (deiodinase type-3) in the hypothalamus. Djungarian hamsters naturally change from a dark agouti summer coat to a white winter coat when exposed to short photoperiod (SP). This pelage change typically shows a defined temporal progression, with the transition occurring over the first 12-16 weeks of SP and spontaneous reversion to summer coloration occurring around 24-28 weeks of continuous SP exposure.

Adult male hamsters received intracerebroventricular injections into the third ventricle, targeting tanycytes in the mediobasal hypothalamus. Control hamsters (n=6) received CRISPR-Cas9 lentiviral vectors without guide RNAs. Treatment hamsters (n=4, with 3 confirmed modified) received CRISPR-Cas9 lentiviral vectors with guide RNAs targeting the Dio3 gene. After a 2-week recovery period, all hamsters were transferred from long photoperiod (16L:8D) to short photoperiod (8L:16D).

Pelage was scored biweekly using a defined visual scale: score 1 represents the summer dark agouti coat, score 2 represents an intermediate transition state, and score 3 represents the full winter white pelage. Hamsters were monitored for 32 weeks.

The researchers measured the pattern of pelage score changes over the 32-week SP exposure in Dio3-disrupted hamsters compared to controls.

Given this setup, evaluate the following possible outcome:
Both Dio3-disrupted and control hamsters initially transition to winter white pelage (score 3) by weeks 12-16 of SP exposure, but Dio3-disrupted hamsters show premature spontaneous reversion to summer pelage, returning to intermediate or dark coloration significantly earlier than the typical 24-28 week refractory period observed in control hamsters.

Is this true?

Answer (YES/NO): NO